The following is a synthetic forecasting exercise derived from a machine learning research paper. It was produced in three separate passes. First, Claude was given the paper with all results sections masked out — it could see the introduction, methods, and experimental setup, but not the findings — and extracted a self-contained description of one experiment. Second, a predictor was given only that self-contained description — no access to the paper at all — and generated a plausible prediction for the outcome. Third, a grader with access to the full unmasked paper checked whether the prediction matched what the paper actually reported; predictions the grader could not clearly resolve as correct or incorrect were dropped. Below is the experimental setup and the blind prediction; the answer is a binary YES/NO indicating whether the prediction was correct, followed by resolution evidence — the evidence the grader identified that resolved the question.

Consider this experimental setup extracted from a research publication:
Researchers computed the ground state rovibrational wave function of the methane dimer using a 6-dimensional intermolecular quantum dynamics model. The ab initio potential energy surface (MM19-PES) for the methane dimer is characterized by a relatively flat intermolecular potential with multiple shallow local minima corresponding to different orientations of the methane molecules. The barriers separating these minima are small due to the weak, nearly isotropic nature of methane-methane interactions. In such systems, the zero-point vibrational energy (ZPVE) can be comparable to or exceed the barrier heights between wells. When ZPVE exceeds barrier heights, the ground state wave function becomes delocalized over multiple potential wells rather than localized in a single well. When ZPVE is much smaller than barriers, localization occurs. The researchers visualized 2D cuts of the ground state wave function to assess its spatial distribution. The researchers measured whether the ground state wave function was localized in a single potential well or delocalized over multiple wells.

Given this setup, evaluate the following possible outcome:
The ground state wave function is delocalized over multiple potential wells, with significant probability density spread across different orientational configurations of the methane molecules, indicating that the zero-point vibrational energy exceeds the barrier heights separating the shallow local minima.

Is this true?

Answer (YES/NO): YES